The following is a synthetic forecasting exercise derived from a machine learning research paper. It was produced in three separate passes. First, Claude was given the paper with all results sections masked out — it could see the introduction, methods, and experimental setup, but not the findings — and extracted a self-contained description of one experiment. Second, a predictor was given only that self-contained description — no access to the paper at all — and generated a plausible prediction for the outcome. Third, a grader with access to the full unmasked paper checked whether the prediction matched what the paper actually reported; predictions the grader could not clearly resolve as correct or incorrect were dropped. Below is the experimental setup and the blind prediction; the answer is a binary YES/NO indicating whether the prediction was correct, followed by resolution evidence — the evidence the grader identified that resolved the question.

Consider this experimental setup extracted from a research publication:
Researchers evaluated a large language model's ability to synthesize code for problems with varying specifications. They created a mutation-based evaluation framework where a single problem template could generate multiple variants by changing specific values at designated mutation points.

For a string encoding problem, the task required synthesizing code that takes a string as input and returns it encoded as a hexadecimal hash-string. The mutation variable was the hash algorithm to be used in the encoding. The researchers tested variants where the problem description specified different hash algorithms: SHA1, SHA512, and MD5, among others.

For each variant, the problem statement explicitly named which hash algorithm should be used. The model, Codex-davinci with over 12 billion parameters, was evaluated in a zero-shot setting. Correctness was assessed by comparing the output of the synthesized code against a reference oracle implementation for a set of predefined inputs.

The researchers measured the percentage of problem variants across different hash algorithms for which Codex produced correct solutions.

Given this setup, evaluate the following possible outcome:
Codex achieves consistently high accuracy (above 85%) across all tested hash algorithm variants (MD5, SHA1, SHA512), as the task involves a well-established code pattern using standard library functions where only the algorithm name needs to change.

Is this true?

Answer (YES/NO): NO